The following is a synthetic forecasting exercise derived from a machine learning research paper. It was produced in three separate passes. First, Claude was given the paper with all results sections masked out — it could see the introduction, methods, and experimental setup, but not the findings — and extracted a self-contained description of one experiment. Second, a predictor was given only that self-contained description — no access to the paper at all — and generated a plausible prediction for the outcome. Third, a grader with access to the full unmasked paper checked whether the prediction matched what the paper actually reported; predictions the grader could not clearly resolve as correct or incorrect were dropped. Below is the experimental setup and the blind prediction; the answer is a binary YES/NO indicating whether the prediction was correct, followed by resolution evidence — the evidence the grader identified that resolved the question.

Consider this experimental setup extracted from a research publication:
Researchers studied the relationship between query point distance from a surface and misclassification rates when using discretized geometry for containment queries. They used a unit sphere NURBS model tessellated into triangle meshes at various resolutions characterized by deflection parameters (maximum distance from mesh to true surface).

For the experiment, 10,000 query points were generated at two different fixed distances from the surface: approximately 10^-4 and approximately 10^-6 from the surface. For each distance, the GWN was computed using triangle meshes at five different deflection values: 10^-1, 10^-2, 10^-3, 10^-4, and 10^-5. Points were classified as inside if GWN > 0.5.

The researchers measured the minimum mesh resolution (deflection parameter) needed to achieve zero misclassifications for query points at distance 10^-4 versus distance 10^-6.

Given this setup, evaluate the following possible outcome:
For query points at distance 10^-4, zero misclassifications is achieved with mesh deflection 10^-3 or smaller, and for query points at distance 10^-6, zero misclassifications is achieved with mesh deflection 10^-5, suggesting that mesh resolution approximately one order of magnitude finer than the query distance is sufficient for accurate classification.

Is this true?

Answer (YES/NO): NO